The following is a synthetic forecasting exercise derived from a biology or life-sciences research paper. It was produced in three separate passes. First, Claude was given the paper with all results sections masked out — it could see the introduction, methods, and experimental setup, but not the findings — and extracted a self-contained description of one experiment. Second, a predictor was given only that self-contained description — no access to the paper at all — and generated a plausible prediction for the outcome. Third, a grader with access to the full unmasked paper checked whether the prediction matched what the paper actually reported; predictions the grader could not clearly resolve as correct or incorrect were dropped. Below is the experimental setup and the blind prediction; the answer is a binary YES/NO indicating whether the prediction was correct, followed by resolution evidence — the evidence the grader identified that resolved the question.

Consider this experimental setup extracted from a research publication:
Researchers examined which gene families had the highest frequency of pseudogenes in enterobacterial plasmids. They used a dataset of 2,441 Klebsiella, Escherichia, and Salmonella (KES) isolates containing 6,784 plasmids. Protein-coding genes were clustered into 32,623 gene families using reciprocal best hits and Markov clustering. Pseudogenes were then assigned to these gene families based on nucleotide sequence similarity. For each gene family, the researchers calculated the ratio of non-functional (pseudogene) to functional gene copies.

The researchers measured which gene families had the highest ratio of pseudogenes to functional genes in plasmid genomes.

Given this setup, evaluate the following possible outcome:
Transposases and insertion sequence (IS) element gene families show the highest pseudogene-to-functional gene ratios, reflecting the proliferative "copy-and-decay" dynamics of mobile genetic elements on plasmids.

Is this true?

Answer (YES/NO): YES